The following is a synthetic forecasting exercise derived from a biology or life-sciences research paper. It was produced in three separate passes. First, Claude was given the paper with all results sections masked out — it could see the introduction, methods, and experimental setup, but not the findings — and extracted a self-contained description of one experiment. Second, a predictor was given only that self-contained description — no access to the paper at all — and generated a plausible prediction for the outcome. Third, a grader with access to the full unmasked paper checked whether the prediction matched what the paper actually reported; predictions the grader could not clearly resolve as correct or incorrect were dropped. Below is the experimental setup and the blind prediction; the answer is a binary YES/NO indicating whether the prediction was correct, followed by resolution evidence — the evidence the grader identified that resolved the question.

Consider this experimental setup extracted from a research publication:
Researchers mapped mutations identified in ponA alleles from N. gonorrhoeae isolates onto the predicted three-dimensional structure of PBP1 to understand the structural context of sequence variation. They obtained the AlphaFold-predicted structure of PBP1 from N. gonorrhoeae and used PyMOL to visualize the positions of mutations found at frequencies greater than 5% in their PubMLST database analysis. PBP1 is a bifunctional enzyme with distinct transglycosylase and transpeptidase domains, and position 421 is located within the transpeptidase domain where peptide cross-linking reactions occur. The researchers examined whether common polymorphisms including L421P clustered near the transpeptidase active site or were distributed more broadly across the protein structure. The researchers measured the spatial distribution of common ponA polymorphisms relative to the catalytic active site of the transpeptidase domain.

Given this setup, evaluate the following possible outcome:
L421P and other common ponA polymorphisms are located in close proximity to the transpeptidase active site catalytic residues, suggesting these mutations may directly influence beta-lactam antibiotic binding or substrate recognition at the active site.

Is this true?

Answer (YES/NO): NO